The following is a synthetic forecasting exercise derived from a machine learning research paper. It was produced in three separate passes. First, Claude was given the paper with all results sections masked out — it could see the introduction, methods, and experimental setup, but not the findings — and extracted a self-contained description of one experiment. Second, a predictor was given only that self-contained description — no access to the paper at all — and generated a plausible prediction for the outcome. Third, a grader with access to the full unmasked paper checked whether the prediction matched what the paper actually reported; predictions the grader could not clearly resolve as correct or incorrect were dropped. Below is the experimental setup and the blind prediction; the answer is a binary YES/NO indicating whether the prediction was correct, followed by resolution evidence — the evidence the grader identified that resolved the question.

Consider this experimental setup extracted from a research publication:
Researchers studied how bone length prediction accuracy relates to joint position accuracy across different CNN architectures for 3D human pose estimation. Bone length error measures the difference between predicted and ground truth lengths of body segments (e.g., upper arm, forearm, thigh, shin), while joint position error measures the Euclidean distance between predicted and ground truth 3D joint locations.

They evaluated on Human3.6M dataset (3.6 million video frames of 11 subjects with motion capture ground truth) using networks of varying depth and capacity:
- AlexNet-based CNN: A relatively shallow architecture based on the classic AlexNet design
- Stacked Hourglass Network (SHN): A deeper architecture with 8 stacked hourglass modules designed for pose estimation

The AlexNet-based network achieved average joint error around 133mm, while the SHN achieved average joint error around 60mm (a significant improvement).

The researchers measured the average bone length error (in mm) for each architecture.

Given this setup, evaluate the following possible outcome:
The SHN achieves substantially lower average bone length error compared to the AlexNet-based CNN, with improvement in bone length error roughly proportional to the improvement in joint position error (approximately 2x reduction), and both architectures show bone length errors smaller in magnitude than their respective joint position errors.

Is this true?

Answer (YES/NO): NO